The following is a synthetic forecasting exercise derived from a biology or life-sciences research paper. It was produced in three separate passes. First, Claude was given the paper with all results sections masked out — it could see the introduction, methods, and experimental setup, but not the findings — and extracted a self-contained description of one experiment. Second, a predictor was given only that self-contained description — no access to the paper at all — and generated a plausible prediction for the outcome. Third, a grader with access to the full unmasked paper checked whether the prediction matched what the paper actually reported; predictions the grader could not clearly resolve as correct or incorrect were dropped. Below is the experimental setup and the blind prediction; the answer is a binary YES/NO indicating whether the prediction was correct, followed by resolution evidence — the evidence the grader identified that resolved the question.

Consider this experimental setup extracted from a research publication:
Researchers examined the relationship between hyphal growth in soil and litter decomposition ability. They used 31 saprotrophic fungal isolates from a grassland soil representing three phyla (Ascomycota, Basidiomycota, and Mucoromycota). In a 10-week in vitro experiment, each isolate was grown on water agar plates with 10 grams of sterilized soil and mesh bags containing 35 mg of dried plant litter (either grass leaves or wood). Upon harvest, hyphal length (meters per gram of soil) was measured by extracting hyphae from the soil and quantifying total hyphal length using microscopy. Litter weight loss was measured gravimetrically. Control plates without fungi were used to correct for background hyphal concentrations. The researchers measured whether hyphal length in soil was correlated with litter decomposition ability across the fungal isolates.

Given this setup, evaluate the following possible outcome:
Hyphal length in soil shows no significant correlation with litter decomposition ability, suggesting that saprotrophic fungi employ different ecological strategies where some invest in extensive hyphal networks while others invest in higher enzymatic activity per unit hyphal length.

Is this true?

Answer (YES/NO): YES